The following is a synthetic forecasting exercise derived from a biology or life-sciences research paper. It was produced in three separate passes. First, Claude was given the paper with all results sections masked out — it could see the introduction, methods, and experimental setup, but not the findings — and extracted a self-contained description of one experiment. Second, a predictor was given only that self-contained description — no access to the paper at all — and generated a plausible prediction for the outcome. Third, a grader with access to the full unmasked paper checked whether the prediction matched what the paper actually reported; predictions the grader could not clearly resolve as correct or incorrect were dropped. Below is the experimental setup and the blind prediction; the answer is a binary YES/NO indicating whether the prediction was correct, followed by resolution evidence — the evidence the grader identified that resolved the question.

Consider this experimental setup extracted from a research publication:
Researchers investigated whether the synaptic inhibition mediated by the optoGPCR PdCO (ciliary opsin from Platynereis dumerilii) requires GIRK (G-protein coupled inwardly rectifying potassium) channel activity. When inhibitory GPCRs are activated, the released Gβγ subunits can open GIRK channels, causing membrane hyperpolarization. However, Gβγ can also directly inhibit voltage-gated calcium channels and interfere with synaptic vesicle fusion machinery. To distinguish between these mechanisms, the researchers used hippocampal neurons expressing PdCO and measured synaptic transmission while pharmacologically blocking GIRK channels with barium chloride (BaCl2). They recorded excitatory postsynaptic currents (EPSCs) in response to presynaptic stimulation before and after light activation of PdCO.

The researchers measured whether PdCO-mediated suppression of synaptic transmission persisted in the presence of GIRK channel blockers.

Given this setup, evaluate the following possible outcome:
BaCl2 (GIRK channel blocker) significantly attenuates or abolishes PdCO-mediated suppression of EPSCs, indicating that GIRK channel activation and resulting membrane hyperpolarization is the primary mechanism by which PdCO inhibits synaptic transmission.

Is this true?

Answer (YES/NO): NO